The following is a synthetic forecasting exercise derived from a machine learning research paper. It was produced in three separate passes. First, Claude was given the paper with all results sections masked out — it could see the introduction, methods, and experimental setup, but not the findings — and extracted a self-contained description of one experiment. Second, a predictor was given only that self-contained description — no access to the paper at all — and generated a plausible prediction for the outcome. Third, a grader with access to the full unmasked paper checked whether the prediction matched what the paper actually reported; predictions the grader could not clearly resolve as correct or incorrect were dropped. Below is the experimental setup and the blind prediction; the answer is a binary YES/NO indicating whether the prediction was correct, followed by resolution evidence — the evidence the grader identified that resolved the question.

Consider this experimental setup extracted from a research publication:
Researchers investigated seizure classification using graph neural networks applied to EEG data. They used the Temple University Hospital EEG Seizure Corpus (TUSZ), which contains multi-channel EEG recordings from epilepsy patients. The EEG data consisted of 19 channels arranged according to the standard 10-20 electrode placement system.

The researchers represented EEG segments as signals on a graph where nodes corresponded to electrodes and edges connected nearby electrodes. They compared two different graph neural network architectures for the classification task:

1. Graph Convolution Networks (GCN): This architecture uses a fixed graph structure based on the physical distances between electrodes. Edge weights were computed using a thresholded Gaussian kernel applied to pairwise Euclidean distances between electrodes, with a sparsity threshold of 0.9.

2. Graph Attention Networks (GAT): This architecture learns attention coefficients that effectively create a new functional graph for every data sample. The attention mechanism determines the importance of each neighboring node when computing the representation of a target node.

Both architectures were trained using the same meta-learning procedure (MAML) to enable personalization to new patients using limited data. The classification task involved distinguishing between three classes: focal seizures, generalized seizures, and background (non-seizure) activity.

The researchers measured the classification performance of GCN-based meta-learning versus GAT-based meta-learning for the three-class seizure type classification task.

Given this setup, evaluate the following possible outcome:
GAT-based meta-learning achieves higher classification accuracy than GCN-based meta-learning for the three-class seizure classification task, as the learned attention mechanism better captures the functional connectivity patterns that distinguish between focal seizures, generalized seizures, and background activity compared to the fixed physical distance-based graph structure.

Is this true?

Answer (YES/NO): YES